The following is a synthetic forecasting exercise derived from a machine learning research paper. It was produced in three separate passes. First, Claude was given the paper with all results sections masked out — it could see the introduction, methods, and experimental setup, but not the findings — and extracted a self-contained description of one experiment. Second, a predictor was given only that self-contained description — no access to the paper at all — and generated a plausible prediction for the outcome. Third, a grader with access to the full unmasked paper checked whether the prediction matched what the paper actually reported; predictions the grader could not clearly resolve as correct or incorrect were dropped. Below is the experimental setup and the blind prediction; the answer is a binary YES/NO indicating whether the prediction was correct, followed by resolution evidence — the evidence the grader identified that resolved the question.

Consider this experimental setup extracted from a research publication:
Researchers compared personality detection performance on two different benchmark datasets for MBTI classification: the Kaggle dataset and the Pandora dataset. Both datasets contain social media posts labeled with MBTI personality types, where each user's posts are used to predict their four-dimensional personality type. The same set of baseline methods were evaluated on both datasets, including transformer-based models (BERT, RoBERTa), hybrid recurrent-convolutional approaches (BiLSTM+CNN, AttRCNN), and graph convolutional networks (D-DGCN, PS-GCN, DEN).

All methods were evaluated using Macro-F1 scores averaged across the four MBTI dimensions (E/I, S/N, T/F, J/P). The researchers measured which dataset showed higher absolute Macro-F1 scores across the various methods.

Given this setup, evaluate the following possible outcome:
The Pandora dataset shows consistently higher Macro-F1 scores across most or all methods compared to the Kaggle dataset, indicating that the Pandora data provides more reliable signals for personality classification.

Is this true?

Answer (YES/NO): NO